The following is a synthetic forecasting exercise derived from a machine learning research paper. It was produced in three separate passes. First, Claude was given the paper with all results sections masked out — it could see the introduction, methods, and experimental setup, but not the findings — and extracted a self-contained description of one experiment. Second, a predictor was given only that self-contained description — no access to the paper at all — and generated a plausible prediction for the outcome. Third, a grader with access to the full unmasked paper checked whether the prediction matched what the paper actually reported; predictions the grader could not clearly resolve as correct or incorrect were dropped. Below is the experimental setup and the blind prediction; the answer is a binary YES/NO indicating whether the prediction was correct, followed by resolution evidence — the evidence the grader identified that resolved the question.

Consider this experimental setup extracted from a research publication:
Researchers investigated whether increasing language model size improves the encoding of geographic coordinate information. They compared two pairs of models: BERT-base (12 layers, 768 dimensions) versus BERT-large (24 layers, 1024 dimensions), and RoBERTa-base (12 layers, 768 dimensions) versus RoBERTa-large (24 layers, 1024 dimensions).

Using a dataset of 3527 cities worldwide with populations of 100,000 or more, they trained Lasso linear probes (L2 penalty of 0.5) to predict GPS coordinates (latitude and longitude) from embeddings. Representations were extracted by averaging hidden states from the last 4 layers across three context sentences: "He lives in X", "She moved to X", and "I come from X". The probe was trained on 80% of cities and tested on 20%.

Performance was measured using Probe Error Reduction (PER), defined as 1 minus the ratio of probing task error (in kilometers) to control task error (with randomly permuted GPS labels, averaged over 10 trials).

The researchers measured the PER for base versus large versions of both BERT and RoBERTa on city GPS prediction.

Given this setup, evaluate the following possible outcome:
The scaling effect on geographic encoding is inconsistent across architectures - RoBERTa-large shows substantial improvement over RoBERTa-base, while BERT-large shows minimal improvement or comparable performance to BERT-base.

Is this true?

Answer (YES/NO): NO